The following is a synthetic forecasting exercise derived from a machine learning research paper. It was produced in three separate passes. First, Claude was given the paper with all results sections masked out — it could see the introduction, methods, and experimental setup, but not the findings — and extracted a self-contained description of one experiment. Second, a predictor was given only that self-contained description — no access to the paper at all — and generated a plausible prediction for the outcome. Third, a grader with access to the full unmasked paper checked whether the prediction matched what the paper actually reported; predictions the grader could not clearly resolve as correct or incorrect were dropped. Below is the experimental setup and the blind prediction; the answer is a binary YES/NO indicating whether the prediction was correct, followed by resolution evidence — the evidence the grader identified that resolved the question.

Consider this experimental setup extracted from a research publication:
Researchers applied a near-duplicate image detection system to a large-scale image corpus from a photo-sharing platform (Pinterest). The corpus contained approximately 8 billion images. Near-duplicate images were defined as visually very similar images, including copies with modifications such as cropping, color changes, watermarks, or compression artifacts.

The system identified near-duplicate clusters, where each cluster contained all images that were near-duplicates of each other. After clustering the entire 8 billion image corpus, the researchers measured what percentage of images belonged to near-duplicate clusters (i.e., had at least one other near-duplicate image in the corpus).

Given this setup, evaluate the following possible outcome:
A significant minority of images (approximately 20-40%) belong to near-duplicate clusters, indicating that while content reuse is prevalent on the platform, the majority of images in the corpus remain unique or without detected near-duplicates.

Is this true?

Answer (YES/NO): NO